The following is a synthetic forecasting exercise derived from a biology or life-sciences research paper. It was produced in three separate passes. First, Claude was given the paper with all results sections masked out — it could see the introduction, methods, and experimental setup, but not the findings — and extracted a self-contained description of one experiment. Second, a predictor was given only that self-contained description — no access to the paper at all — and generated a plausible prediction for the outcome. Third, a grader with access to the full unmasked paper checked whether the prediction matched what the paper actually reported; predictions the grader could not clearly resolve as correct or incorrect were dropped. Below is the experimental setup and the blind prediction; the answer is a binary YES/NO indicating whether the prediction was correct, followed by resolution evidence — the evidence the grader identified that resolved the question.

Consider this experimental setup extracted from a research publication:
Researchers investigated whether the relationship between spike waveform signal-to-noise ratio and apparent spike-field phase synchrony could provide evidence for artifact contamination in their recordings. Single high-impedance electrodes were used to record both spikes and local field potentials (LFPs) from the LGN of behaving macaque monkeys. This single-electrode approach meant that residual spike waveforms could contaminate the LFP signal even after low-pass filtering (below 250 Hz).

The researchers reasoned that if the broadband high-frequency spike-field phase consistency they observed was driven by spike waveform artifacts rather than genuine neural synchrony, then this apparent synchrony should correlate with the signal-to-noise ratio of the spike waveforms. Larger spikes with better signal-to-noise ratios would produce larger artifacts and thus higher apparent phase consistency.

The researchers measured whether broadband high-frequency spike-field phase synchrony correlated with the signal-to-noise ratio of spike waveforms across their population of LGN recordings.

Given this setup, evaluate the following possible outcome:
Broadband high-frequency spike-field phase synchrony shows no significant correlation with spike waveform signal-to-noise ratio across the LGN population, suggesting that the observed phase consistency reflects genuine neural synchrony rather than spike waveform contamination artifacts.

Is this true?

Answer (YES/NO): NO